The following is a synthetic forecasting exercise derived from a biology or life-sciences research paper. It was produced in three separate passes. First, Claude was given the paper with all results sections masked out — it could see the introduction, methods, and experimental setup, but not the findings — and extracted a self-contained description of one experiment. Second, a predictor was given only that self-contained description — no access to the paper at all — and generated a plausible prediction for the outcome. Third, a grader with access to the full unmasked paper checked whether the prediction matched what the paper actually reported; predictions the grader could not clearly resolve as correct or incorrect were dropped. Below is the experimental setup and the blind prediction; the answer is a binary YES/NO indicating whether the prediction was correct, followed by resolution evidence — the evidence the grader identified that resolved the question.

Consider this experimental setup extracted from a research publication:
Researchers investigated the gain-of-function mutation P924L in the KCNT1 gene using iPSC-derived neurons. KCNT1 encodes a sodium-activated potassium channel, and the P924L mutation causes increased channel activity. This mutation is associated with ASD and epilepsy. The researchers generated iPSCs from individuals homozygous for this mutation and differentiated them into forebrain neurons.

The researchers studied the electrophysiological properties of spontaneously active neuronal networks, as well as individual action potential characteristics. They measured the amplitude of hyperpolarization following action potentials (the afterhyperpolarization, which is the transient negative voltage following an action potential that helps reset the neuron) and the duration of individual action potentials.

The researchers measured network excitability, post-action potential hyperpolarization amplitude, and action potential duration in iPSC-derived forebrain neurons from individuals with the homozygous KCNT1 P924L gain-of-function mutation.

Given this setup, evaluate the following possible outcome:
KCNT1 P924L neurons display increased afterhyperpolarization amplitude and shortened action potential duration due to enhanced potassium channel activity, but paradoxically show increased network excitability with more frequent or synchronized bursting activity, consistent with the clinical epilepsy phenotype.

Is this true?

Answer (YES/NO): YES